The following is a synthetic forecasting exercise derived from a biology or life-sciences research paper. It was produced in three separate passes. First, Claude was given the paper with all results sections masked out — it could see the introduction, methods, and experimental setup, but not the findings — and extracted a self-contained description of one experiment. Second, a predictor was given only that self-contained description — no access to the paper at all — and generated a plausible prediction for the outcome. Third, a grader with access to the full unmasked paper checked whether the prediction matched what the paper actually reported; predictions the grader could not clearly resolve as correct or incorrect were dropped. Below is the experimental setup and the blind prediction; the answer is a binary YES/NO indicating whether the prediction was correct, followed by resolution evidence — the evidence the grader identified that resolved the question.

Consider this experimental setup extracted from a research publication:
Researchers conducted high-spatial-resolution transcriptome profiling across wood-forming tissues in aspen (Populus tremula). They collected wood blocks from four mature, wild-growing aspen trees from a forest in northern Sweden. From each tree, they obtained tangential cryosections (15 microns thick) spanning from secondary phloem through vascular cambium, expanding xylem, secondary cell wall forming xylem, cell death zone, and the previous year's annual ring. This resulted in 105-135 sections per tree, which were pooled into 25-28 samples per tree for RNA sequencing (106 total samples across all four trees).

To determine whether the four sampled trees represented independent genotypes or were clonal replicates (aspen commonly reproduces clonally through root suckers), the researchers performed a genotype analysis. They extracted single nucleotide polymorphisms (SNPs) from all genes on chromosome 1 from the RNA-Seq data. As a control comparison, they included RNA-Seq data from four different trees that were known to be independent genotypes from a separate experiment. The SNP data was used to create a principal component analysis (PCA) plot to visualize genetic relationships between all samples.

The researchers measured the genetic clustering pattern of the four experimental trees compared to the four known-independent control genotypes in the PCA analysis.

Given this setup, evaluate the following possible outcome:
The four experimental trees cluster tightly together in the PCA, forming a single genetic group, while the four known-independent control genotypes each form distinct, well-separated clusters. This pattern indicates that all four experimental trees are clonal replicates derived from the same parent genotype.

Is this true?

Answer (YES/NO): YES